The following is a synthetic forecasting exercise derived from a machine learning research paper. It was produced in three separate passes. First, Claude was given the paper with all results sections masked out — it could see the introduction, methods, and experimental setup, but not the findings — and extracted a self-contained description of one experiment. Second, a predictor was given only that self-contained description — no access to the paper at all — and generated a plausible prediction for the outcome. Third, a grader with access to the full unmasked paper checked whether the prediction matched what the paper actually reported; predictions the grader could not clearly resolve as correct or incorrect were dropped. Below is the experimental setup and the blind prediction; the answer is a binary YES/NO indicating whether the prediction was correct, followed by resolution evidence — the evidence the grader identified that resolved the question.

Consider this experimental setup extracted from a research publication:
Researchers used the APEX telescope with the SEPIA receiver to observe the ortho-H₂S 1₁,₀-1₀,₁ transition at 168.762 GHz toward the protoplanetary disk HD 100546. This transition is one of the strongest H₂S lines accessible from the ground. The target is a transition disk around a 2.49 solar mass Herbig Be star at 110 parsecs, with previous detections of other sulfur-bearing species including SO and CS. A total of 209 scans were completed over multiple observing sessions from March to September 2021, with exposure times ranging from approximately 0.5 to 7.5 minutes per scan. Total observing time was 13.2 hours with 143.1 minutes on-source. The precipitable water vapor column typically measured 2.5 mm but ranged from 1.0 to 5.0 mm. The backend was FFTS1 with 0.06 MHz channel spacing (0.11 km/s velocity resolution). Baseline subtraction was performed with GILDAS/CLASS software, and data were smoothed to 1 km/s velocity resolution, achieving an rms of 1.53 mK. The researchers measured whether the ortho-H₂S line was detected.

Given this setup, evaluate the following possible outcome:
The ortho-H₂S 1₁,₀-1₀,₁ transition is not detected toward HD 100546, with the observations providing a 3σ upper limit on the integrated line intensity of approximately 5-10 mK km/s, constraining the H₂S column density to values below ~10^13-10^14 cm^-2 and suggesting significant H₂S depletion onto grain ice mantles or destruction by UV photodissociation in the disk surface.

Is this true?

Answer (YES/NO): NO